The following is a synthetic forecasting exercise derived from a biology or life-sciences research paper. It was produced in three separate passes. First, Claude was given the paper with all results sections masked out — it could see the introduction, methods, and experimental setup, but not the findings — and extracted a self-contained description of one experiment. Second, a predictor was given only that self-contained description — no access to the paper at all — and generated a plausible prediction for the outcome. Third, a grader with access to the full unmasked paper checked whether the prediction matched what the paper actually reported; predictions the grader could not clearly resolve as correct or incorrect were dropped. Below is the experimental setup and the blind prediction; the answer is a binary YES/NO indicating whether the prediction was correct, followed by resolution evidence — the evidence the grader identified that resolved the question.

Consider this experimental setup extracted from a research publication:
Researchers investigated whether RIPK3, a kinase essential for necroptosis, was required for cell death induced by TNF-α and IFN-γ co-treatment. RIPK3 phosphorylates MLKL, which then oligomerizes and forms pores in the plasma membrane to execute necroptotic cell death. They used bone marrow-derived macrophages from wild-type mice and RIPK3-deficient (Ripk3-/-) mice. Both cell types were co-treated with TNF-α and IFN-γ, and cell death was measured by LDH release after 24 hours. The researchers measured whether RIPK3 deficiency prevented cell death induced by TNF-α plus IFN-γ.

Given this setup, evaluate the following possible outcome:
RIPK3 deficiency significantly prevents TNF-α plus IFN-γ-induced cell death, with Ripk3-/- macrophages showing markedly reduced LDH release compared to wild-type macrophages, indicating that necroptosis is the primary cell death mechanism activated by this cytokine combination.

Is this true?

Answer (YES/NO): NO